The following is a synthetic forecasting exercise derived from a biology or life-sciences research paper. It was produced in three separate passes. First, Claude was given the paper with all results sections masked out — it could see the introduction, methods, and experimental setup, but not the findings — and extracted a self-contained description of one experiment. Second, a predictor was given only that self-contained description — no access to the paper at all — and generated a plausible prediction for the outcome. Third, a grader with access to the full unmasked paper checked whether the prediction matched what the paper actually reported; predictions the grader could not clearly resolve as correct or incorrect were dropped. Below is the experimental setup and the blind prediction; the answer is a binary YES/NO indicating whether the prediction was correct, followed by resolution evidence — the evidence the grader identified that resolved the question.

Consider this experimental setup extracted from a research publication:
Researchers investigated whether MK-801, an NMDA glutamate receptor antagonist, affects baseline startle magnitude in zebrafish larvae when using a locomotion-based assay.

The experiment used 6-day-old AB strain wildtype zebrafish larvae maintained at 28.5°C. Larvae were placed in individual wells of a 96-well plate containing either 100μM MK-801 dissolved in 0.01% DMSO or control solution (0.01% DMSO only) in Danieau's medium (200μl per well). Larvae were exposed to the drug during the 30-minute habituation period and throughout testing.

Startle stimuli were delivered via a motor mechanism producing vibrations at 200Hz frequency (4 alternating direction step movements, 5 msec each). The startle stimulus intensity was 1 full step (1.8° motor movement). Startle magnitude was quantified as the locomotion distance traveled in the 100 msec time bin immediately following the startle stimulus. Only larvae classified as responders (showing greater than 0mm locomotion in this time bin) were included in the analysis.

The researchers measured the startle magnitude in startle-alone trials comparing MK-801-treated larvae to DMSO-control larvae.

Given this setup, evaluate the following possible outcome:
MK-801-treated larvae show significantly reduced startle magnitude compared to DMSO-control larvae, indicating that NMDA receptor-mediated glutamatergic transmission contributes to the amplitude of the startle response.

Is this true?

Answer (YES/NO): NO